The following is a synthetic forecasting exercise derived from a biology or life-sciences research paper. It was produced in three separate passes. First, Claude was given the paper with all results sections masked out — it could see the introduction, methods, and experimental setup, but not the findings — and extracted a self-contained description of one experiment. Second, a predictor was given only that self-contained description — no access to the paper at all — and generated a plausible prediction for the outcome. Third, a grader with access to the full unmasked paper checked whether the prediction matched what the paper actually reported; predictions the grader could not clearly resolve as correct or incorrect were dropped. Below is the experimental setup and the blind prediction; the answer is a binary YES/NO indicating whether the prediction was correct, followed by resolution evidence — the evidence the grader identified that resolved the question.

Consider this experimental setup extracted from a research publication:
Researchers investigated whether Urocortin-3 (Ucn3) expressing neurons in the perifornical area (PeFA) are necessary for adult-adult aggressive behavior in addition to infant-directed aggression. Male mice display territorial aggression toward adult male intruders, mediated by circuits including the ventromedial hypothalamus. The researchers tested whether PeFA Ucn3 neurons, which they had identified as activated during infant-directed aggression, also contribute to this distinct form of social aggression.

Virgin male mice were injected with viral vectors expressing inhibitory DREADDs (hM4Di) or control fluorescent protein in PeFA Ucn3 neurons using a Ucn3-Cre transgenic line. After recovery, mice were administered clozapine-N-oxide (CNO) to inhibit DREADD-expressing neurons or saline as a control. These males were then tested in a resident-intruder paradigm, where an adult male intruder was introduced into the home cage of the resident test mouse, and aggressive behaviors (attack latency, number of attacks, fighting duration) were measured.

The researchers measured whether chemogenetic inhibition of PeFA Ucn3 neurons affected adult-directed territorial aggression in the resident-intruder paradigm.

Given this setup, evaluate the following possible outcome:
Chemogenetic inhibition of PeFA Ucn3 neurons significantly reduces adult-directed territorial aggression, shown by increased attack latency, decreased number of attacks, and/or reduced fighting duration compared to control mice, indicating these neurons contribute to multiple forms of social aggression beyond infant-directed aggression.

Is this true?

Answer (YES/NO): NO